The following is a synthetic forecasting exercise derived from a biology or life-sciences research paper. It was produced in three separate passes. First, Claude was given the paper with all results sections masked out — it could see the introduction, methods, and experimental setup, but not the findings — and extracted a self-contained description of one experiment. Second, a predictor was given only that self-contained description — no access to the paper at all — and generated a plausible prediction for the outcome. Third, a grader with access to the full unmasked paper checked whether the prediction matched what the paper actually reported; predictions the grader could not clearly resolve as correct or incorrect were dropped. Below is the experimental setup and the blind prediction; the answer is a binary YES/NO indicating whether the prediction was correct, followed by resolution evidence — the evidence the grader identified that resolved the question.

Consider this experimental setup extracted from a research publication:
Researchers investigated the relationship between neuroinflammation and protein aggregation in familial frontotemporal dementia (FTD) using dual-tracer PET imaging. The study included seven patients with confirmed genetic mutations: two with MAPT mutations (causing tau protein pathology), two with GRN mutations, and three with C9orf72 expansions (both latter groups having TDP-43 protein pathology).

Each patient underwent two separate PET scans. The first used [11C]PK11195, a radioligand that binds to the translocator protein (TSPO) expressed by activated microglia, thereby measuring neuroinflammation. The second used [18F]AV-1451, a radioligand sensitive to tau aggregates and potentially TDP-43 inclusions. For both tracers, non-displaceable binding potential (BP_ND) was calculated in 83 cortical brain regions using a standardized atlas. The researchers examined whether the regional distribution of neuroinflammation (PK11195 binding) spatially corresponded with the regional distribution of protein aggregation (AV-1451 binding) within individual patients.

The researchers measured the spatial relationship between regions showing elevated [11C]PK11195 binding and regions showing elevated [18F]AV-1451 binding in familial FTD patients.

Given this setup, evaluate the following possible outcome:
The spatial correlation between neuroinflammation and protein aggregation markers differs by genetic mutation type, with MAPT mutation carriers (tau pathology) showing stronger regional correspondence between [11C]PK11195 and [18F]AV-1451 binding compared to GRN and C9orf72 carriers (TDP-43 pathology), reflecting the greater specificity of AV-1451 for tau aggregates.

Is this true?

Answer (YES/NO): YES